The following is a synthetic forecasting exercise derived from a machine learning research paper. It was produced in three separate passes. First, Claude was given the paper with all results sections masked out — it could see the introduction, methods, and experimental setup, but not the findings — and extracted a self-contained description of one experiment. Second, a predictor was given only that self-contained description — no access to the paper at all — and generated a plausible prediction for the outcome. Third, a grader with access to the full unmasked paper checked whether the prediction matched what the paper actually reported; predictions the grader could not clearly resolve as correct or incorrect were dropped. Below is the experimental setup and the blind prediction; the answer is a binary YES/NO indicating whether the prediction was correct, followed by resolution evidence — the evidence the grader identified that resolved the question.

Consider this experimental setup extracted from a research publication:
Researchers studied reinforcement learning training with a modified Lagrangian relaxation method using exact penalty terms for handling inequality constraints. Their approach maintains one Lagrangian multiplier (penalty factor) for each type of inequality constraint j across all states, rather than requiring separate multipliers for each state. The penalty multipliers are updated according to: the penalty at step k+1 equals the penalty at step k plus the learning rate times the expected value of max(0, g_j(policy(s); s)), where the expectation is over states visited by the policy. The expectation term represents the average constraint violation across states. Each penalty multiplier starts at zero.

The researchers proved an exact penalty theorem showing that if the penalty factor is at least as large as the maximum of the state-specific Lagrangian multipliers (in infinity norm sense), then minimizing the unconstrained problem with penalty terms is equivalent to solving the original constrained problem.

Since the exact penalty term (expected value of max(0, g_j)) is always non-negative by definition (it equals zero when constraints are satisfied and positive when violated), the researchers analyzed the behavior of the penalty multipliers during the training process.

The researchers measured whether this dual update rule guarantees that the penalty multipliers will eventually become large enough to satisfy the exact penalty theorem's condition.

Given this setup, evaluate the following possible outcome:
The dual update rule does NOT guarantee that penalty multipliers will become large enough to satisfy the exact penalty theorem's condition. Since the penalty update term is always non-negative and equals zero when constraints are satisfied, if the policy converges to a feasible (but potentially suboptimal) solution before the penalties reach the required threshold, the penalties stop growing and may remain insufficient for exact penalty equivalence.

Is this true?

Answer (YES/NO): NO